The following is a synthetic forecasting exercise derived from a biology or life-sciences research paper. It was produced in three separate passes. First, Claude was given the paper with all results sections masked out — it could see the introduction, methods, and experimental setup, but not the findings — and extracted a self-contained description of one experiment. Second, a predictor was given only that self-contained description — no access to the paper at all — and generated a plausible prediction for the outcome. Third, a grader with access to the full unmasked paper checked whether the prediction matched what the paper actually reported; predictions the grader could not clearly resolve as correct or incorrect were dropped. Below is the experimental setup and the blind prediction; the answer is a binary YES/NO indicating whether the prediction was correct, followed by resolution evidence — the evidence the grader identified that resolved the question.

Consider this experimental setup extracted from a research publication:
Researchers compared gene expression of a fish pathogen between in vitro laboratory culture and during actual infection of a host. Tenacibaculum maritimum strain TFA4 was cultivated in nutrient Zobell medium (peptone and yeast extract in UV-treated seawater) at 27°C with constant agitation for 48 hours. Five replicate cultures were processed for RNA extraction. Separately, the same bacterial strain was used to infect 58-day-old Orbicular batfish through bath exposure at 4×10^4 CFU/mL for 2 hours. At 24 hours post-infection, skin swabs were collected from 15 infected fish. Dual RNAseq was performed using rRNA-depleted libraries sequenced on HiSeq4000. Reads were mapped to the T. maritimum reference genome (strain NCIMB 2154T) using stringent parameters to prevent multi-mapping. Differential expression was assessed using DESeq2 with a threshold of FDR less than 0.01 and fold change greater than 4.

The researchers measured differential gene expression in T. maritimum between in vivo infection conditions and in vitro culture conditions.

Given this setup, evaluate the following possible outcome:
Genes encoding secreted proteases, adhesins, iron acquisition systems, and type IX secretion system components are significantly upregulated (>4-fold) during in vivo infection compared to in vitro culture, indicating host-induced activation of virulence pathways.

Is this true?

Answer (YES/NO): NO